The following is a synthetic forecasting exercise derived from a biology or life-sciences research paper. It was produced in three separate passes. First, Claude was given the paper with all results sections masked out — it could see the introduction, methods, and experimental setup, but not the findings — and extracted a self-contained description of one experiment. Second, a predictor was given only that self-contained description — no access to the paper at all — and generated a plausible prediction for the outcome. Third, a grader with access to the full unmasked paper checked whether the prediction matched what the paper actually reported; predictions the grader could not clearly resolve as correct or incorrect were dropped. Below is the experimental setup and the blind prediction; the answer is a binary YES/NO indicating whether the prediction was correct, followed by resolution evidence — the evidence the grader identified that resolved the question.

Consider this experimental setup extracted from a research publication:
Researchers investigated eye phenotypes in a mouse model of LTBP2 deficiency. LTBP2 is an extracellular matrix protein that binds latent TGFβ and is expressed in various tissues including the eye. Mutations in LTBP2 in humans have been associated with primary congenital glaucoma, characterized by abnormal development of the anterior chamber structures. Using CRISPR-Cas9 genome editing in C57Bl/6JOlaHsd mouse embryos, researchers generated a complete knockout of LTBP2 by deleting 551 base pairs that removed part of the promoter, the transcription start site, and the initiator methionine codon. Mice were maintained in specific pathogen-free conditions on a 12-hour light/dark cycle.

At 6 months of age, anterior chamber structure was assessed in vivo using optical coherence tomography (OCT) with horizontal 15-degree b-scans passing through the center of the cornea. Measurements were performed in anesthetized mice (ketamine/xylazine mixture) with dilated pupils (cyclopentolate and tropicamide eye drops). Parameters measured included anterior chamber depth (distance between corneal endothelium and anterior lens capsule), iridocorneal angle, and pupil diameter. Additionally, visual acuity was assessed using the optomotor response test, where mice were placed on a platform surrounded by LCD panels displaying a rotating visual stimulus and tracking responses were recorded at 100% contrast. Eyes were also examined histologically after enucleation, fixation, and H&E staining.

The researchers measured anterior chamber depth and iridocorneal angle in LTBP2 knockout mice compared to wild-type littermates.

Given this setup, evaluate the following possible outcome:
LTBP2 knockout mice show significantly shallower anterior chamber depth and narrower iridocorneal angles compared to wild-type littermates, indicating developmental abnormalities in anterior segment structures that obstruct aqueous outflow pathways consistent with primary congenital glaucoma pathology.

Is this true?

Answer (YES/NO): NO